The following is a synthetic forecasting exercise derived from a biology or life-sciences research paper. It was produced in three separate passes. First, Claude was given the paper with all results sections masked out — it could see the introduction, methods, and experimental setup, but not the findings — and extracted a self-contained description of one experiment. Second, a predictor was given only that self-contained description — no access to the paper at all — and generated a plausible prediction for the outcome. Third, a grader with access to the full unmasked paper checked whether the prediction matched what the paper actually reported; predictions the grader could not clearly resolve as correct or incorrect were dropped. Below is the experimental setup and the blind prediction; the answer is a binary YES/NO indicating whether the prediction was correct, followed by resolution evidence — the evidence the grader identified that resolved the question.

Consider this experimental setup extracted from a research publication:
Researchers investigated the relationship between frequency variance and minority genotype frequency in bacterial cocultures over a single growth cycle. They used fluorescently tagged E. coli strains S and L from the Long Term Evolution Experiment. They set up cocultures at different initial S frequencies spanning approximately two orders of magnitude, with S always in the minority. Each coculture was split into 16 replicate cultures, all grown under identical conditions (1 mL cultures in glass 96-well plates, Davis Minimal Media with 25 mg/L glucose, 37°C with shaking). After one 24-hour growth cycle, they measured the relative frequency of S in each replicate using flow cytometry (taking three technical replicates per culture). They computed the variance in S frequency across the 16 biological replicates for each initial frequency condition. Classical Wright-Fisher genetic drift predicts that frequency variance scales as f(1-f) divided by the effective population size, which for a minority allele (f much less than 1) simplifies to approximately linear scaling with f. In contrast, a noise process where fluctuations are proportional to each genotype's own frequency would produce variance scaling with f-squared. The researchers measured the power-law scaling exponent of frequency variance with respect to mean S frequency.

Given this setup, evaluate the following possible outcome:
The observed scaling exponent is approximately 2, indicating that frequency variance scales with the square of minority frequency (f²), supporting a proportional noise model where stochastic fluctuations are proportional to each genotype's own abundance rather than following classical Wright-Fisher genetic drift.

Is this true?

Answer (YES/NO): YES